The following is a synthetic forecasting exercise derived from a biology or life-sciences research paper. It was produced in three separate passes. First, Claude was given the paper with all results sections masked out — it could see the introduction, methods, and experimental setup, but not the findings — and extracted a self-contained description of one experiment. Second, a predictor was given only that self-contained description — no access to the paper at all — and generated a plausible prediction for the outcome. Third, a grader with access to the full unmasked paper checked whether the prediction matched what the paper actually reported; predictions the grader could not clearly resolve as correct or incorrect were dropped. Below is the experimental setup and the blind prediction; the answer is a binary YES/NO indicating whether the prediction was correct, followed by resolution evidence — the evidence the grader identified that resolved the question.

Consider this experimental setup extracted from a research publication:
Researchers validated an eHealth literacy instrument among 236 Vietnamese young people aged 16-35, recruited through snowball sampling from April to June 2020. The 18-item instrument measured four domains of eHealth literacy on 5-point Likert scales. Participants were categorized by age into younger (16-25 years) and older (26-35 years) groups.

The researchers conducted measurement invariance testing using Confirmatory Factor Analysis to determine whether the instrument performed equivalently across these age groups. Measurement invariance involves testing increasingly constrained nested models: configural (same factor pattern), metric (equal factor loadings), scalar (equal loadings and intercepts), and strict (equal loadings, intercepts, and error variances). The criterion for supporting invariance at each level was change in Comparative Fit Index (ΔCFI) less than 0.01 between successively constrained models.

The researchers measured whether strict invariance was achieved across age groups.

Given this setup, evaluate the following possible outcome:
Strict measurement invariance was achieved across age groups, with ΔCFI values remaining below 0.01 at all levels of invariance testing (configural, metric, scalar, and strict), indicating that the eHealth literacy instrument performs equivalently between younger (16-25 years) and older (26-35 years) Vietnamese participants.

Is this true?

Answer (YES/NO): NO